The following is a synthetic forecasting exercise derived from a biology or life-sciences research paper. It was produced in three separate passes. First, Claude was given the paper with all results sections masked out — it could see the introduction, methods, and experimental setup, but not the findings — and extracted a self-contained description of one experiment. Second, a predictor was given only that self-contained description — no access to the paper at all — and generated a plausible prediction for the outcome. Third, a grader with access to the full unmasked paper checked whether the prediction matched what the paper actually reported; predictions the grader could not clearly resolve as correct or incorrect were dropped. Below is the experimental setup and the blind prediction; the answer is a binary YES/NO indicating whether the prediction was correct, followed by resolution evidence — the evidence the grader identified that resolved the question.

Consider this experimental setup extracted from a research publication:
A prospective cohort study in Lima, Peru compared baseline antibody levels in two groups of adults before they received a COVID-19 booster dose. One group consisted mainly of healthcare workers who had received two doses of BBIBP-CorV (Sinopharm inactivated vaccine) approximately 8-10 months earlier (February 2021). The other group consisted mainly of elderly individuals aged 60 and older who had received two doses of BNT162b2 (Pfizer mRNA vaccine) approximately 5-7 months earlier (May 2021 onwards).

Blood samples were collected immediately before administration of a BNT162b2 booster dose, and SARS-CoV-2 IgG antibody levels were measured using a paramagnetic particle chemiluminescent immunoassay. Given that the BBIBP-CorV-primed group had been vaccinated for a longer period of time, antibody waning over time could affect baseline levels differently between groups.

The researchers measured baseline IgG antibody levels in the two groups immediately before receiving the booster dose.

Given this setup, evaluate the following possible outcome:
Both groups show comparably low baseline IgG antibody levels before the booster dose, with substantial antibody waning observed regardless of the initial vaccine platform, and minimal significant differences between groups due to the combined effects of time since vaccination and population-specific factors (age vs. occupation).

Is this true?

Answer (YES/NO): NO